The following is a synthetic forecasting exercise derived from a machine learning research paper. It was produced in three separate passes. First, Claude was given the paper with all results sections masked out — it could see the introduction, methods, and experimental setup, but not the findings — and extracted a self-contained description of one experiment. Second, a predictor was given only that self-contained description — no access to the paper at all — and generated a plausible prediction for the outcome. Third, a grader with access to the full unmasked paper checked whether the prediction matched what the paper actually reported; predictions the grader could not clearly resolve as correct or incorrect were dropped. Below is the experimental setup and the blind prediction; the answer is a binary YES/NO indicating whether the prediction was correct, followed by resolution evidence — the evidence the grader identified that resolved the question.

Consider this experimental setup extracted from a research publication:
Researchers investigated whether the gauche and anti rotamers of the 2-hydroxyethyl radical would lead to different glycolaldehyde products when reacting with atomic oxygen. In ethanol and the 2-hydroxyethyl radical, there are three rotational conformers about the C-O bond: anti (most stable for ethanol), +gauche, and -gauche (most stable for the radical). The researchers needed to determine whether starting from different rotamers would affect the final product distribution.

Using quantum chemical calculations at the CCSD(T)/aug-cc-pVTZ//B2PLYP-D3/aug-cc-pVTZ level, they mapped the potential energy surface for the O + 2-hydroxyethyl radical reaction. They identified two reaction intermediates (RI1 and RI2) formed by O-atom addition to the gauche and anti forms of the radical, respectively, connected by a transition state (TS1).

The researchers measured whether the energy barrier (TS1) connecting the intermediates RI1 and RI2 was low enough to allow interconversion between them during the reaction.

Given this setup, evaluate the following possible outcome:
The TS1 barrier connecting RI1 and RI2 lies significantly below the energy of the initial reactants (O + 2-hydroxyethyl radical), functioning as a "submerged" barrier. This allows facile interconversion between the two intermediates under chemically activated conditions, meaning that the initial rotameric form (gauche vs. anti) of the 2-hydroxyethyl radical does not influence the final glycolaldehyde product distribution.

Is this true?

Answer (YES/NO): YES